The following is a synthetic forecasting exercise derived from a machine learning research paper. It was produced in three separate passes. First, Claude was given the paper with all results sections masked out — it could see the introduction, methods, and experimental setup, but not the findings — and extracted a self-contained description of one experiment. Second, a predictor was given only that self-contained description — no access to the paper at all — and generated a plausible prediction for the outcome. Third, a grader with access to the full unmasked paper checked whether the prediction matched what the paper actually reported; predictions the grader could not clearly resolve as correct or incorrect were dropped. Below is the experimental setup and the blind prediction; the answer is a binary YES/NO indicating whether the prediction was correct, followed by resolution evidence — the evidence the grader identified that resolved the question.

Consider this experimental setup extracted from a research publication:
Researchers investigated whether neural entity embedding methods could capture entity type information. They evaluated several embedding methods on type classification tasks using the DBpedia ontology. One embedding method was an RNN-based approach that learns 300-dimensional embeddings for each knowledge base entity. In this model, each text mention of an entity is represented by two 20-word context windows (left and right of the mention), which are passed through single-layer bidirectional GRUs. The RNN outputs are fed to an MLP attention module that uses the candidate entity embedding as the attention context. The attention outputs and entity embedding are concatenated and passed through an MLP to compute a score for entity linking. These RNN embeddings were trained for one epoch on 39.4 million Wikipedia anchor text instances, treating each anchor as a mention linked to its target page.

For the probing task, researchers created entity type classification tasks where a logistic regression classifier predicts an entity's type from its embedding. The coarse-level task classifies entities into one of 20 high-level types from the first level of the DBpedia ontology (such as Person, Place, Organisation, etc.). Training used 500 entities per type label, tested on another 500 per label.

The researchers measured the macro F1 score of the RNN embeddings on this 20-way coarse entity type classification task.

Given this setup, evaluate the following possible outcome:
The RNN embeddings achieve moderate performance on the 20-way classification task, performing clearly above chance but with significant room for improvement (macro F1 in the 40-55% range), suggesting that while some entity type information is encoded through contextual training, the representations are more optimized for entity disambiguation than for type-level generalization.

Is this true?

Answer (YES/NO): NO